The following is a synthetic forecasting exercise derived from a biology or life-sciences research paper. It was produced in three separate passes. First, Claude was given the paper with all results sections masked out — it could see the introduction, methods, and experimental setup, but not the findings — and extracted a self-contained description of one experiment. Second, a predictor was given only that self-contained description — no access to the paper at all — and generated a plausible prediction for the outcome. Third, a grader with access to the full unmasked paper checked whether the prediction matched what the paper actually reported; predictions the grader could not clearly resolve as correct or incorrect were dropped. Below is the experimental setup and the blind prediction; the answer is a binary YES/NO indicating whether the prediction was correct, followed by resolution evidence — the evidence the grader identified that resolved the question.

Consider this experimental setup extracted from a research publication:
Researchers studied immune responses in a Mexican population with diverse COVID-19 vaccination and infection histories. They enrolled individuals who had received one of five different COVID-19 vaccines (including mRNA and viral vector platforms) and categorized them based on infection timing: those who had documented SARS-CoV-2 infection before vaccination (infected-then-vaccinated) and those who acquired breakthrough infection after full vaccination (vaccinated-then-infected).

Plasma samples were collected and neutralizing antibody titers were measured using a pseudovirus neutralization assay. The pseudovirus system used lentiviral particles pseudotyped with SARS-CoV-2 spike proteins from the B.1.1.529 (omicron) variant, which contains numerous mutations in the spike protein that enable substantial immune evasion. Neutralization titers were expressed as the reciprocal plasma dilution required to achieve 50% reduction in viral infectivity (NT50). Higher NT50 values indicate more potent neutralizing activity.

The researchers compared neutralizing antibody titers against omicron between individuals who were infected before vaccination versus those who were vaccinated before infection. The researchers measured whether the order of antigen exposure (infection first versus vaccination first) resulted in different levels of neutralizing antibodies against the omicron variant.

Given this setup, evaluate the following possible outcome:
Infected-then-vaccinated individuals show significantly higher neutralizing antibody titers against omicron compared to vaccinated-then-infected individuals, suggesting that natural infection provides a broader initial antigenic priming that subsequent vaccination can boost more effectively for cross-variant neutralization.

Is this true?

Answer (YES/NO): NO